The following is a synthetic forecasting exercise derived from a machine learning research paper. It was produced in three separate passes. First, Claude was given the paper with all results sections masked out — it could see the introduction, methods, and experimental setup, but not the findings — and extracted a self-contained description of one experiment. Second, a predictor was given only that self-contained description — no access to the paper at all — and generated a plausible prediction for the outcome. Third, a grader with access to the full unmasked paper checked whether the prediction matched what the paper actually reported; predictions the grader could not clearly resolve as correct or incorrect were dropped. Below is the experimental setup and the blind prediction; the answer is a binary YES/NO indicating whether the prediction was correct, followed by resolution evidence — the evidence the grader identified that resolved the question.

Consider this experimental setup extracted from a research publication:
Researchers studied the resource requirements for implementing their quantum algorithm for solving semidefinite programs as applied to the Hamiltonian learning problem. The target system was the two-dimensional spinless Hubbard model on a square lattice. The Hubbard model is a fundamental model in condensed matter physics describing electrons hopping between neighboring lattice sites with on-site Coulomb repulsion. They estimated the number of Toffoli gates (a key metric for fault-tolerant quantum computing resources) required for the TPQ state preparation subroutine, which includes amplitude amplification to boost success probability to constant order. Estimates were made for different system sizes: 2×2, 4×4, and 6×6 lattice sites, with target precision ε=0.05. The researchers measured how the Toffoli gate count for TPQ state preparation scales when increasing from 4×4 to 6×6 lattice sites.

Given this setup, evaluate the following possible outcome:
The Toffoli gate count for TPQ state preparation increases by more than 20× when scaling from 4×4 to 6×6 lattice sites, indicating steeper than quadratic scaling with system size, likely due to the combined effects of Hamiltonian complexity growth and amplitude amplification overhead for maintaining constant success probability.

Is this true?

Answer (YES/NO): YES